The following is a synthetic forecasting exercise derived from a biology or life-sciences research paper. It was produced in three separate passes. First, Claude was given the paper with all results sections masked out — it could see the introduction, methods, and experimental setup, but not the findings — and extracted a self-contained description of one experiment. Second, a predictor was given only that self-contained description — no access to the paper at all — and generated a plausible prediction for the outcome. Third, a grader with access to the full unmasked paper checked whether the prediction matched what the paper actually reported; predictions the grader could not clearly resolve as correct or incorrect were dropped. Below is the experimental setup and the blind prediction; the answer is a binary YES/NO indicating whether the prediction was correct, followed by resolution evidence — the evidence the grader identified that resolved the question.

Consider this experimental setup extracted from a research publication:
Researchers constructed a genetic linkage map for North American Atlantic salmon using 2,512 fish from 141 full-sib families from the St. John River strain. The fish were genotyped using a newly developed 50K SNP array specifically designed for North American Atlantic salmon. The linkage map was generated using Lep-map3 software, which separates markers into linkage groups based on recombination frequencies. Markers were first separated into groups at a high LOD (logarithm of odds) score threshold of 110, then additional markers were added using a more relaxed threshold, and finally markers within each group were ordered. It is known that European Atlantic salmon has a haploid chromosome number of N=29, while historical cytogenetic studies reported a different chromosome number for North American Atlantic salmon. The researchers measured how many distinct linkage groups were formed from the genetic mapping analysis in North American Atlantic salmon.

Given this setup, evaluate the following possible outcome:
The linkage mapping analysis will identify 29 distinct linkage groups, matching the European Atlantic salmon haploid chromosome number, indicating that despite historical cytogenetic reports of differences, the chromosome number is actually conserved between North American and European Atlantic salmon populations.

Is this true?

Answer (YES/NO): NO